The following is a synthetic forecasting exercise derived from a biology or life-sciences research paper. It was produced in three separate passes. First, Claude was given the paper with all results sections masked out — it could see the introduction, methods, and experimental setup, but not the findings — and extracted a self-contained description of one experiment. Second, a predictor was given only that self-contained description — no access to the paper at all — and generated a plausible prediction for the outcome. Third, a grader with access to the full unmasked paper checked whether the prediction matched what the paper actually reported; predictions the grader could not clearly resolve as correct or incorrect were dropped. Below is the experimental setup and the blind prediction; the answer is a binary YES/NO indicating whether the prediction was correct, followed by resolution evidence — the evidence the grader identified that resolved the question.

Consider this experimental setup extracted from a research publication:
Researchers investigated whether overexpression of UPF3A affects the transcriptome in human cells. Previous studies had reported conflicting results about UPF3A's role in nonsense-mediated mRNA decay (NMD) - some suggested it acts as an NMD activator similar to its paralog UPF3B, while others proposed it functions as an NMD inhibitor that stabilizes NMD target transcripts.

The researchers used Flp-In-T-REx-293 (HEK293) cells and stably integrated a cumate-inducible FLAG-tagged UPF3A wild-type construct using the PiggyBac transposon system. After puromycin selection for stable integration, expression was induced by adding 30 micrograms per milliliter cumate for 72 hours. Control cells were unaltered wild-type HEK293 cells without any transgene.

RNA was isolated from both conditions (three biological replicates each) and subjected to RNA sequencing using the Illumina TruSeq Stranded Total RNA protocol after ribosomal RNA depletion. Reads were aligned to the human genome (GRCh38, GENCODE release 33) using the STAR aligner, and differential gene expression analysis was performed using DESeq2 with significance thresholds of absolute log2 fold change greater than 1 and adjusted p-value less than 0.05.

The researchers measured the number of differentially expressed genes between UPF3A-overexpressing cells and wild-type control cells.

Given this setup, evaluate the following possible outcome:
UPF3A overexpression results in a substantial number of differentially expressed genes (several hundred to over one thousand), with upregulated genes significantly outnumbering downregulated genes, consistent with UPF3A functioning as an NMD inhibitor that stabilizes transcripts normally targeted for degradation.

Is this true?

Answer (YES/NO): NO